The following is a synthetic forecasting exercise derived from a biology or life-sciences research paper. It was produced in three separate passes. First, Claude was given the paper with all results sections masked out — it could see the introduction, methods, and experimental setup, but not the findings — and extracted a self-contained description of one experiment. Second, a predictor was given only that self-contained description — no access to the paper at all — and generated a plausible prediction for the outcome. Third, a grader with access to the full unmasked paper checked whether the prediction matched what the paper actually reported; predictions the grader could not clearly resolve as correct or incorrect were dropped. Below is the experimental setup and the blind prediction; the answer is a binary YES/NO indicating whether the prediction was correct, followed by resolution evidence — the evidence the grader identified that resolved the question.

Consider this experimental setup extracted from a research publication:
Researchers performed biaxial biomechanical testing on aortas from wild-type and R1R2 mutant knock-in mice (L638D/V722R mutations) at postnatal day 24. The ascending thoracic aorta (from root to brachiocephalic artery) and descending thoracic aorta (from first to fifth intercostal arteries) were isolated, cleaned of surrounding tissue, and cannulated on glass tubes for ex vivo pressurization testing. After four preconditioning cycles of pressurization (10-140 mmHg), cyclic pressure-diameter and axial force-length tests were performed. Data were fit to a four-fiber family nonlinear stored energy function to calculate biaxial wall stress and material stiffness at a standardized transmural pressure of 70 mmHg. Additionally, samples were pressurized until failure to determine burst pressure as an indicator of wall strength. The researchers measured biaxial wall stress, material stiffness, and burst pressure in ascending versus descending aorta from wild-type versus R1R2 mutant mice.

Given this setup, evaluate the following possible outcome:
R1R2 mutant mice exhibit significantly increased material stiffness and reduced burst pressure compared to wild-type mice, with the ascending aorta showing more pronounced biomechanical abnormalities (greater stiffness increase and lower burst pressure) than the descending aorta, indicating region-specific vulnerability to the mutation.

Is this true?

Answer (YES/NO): NO